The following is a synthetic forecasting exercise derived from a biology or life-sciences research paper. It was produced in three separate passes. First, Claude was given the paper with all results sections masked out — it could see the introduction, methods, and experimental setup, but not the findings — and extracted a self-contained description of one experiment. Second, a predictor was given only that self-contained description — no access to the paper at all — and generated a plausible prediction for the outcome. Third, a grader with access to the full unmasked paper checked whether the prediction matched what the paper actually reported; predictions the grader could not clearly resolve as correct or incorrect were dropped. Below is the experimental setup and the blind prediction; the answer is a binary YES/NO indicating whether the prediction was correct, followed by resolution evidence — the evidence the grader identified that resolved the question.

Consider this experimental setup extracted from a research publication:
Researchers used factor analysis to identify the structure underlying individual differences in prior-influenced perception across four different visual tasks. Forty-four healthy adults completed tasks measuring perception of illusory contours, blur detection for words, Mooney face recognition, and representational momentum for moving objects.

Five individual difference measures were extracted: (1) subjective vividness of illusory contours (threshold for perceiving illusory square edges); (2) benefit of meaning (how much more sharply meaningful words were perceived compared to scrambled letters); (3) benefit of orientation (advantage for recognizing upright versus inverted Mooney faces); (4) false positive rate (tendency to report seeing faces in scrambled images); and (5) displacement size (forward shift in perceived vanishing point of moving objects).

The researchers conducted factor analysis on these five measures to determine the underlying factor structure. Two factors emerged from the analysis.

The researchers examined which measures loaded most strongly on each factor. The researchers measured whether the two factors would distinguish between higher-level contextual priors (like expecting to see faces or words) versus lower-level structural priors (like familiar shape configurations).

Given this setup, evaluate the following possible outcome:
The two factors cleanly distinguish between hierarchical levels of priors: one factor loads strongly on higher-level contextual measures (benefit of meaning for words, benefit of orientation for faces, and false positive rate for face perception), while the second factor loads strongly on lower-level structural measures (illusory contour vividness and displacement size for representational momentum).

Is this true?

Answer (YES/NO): NO